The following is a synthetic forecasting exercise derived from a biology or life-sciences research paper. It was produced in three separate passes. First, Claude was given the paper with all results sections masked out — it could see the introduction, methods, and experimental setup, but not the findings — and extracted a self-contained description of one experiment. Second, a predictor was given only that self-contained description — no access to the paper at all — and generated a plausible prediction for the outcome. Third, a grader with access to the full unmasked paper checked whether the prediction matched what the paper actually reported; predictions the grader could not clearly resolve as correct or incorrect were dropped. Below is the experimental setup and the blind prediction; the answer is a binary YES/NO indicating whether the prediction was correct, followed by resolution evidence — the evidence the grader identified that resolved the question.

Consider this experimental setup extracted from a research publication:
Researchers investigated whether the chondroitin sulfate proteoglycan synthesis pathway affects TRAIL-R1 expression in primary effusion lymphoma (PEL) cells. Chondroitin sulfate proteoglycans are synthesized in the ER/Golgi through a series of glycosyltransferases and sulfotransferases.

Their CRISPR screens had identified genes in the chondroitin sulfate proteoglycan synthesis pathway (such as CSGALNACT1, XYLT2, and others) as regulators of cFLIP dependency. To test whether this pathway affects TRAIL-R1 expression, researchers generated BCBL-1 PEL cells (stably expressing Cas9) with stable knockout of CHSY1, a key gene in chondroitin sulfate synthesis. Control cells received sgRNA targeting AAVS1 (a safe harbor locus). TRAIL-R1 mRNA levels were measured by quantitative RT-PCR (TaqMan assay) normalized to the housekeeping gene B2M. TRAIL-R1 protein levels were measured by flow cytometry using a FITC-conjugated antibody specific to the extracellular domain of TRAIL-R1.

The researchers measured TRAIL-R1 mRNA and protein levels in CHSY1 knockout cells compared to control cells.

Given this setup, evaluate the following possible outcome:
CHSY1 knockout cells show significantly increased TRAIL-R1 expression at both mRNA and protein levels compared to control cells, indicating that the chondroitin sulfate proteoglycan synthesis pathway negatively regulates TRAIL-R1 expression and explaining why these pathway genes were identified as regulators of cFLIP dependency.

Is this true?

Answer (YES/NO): NO